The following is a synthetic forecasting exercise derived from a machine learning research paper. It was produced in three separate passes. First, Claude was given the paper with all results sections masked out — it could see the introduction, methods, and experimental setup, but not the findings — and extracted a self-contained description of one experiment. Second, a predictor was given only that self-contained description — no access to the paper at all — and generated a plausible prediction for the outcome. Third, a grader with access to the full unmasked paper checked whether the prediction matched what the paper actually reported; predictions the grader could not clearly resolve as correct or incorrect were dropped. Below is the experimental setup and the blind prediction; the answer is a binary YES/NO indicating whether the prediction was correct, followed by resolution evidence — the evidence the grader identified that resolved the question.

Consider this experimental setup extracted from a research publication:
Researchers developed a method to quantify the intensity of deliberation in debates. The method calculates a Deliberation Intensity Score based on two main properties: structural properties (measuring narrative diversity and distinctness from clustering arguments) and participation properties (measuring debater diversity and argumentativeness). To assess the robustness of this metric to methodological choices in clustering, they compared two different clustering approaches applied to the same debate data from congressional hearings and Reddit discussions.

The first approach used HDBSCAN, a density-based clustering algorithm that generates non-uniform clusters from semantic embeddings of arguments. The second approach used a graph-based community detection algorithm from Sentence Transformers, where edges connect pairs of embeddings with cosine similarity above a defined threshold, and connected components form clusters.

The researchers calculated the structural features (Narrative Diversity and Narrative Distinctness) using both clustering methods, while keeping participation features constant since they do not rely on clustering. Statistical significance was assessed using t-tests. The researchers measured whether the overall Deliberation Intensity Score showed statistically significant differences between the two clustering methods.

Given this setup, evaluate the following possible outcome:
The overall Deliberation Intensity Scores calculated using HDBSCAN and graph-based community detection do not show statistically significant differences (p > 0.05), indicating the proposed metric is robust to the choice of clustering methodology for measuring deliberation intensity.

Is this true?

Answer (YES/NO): YES